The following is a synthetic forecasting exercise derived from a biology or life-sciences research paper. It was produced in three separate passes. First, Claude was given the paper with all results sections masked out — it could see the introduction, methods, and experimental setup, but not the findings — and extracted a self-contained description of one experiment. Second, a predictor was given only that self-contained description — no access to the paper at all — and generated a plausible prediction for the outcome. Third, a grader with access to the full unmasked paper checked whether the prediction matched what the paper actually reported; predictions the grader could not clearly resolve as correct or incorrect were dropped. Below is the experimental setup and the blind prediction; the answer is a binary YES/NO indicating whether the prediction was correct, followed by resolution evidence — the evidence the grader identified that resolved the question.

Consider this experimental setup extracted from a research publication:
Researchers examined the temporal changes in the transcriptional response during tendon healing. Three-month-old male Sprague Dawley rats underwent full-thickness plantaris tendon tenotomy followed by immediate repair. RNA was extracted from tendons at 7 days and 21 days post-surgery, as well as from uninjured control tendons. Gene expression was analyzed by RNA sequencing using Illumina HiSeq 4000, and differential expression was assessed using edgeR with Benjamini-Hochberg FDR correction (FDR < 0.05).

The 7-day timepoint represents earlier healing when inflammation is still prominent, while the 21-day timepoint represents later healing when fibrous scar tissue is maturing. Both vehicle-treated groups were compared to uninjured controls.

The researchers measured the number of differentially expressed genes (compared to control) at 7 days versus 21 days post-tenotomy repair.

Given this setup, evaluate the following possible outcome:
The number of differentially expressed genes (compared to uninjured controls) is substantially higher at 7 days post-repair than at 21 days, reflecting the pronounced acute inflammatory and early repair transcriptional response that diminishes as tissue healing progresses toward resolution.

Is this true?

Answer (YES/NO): YES